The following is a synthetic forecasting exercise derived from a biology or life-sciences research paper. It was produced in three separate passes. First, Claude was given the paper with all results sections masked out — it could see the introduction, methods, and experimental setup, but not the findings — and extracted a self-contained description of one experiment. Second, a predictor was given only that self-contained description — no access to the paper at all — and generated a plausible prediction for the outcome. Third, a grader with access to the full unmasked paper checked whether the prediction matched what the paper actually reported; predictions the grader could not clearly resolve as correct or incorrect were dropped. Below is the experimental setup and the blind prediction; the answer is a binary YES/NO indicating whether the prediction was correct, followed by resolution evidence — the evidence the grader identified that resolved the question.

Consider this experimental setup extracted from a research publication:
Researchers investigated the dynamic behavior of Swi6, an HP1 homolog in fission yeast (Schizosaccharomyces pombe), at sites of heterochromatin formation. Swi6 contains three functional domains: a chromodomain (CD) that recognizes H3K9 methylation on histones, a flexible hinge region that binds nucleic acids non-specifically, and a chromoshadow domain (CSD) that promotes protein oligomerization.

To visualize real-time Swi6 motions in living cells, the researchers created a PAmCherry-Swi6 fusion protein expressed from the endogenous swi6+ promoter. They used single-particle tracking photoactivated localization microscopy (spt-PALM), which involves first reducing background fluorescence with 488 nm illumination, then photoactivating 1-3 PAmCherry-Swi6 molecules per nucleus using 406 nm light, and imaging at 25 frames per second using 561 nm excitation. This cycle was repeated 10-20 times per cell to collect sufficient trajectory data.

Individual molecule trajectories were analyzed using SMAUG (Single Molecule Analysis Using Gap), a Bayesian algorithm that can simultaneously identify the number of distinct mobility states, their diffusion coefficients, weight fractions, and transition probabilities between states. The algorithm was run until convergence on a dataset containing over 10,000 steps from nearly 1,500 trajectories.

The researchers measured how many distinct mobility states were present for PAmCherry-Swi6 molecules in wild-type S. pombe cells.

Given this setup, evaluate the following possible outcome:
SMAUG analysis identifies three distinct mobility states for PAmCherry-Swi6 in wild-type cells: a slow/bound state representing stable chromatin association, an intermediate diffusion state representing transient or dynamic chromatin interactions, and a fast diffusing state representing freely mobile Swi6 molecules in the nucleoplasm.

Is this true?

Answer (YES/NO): NO